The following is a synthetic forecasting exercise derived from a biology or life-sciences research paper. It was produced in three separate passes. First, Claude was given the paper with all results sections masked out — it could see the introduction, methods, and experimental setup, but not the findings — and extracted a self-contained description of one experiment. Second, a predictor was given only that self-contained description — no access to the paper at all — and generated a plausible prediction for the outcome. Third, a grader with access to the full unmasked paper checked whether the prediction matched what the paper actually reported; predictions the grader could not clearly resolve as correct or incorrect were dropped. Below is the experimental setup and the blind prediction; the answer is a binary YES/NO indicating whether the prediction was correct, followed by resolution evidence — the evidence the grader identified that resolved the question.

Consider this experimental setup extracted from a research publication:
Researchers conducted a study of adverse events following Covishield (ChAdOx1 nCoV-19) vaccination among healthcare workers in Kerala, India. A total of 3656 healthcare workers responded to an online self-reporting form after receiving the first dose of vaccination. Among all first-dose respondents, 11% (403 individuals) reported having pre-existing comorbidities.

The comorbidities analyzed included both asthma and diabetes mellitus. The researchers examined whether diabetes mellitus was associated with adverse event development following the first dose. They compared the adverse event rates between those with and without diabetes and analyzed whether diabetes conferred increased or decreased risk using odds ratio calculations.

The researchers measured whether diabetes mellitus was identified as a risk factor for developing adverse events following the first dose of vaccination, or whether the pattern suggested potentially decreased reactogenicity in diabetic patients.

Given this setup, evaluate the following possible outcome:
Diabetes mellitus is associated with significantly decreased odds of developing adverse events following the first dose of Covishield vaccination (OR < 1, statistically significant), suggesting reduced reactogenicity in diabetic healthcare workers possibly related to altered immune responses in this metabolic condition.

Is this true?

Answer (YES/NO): YES